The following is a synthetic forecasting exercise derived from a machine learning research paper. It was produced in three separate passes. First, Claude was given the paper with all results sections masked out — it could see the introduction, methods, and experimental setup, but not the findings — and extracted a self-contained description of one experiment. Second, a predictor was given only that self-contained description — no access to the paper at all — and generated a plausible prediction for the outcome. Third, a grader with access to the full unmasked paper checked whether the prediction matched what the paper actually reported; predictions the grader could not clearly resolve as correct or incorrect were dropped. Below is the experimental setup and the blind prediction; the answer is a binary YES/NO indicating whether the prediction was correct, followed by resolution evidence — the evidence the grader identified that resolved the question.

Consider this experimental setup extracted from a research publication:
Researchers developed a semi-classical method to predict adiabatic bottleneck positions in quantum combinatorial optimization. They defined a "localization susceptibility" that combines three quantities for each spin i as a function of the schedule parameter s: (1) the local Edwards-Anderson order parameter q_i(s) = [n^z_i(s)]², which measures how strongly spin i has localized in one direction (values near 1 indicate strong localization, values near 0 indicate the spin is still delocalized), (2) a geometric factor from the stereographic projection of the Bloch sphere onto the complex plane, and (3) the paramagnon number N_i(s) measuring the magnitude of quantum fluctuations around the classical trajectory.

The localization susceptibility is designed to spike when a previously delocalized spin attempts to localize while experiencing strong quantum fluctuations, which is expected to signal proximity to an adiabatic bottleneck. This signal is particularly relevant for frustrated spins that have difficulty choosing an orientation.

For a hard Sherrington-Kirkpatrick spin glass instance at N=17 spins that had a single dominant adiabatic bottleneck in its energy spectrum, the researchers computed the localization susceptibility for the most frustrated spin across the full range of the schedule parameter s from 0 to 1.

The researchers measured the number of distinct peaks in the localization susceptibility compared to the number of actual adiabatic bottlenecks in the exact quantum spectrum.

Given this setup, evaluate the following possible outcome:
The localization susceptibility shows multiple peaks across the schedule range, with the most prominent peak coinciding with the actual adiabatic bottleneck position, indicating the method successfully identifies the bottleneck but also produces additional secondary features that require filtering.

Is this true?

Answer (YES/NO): NO